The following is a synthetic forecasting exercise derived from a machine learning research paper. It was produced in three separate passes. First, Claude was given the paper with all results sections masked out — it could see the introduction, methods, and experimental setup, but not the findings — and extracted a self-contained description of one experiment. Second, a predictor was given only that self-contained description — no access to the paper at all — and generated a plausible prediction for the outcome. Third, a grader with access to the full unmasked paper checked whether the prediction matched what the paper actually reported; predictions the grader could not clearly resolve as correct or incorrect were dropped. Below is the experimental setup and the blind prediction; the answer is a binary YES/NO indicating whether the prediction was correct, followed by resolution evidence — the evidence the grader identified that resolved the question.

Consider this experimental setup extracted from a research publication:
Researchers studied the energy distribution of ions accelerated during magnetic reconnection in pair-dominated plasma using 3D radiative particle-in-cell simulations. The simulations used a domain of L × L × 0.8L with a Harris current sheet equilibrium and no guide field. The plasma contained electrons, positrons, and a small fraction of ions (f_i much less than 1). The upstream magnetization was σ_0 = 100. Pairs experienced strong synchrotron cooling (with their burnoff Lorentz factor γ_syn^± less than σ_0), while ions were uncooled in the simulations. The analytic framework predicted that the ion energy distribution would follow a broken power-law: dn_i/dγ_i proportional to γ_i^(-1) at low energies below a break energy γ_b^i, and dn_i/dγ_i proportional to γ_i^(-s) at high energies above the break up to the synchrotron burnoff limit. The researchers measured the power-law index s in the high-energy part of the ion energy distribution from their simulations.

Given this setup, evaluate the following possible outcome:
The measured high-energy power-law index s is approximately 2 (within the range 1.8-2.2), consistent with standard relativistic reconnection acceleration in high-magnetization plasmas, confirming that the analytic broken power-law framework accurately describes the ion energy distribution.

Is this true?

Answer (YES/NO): YES